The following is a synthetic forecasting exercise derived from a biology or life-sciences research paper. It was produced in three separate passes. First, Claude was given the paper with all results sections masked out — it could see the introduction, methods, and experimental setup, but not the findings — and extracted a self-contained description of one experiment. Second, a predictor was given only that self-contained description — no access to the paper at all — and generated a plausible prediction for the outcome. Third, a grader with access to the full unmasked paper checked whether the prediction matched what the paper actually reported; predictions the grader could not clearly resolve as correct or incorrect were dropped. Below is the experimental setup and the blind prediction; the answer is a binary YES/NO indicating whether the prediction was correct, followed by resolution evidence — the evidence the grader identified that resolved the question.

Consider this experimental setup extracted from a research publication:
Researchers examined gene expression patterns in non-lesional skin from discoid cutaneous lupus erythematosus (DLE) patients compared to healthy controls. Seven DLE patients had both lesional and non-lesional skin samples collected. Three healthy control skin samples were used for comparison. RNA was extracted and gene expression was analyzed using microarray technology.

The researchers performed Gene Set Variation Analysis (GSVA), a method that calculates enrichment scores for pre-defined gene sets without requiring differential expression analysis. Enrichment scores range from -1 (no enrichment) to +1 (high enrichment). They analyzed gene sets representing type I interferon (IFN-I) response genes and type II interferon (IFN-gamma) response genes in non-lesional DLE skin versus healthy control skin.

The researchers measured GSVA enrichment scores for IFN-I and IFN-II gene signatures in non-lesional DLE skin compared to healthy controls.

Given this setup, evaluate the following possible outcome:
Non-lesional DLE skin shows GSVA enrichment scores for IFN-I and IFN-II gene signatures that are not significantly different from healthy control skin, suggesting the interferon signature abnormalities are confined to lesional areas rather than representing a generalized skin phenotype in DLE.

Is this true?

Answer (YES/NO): NO